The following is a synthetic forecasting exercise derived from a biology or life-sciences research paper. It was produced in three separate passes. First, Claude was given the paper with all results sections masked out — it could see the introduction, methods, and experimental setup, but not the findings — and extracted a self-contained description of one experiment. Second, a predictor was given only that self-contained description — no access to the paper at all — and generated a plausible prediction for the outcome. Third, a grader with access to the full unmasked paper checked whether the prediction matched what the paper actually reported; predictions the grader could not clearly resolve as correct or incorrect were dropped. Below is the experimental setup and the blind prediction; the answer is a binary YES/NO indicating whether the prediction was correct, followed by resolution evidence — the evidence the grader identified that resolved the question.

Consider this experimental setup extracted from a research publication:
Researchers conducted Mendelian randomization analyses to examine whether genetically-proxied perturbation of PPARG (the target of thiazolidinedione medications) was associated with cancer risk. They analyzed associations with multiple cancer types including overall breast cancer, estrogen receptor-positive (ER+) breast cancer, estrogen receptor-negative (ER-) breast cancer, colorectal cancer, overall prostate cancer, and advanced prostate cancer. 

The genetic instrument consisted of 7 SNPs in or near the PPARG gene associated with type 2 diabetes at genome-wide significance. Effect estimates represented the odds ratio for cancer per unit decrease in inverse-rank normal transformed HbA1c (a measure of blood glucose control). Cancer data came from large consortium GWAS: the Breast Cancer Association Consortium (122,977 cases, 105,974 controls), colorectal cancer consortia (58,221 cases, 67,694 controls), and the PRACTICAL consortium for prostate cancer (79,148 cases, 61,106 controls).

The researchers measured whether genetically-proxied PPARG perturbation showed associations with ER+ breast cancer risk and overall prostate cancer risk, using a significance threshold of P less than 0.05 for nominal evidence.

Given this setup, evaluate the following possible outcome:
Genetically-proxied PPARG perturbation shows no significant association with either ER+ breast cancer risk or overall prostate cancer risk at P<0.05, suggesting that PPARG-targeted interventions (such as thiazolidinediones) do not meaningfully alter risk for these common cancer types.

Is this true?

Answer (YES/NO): NO